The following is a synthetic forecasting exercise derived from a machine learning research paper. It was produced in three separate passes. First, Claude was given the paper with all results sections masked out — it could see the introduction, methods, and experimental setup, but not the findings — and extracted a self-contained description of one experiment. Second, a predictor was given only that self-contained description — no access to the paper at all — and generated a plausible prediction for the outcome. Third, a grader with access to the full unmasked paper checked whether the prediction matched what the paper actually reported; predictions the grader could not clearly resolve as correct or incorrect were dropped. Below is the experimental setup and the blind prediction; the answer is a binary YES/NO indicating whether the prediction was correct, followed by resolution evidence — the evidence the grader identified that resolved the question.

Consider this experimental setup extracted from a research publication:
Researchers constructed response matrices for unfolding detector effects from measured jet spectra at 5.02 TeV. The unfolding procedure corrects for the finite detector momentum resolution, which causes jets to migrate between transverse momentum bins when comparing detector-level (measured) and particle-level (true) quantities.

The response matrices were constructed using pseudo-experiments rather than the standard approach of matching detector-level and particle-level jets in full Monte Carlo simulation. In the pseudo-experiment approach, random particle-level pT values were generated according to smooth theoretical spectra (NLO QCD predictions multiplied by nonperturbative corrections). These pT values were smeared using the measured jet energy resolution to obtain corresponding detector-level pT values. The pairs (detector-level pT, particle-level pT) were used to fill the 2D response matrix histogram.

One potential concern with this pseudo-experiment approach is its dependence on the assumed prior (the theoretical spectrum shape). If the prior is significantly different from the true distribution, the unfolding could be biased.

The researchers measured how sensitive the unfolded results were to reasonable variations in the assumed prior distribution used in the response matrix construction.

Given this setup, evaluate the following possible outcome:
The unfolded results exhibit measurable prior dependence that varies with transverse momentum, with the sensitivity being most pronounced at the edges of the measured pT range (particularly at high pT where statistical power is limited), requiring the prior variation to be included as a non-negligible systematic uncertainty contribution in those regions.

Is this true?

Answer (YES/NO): NO